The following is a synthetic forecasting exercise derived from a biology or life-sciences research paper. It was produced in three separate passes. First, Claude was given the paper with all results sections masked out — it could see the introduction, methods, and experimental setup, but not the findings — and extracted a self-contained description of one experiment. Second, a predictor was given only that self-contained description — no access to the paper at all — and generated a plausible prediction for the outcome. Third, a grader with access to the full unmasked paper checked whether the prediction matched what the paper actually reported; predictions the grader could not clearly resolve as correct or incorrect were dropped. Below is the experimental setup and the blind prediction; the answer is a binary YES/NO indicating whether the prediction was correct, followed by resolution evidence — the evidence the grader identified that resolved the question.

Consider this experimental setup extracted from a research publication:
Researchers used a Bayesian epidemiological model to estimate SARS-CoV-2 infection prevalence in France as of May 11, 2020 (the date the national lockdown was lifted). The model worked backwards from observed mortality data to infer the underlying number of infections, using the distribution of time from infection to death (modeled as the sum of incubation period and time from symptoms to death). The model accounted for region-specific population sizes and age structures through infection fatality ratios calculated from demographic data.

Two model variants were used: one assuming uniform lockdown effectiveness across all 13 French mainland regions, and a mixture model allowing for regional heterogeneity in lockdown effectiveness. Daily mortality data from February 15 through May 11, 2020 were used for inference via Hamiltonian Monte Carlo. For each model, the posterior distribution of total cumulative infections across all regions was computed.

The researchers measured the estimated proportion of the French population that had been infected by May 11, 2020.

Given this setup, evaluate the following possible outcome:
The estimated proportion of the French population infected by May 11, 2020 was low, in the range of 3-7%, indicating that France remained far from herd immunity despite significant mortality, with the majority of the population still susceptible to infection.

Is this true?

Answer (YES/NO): NO